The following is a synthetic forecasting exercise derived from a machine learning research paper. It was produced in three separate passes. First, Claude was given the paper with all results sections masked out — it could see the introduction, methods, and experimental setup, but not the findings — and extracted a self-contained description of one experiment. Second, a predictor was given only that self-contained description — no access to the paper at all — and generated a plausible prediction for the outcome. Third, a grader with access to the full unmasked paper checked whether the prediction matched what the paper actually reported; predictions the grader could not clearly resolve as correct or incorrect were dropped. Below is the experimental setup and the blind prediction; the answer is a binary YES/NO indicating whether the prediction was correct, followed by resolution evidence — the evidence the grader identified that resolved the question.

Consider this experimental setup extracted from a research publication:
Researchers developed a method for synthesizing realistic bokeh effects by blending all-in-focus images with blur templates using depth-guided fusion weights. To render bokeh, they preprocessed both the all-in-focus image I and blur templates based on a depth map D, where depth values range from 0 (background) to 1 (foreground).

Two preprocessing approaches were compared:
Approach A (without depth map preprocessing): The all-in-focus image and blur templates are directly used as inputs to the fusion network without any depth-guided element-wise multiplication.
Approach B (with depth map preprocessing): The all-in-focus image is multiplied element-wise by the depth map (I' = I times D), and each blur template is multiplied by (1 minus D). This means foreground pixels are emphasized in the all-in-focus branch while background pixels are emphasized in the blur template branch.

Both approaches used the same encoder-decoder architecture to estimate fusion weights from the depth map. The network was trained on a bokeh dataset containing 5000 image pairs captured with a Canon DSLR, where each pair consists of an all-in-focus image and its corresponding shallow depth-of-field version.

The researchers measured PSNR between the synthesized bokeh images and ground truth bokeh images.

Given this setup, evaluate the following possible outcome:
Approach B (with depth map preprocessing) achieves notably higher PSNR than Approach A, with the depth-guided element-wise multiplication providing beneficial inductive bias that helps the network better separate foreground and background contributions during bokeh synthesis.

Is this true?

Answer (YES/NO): YES